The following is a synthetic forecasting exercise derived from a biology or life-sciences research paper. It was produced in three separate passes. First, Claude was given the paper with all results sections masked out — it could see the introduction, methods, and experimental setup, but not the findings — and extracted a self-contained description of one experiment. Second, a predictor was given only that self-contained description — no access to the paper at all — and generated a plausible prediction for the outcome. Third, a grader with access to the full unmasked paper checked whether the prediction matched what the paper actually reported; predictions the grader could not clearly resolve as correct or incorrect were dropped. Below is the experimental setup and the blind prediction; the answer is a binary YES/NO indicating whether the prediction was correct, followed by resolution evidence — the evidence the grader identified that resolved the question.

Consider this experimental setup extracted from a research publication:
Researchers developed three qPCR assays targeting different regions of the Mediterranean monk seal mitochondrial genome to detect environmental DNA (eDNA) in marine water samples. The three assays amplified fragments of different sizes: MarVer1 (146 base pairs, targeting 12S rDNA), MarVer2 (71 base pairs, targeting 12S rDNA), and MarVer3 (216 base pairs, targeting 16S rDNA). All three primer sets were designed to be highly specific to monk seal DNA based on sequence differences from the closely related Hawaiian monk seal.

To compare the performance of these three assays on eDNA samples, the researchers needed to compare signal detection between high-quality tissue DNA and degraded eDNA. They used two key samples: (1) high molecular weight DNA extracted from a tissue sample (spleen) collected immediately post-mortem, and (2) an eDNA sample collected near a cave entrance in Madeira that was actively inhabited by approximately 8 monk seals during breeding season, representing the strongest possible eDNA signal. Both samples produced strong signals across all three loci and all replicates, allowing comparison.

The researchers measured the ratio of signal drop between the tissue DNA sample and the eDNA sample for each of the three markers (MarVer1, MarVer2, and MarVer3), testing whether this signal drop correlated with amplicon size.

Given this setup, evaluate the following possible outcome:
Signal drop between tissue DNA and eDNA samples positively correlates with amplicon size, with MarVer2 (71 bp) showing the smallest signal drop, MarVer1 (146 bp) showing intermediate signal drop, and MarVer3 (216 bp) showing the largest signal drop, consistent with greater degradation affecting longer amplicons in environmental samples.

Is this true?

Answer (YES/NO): NO